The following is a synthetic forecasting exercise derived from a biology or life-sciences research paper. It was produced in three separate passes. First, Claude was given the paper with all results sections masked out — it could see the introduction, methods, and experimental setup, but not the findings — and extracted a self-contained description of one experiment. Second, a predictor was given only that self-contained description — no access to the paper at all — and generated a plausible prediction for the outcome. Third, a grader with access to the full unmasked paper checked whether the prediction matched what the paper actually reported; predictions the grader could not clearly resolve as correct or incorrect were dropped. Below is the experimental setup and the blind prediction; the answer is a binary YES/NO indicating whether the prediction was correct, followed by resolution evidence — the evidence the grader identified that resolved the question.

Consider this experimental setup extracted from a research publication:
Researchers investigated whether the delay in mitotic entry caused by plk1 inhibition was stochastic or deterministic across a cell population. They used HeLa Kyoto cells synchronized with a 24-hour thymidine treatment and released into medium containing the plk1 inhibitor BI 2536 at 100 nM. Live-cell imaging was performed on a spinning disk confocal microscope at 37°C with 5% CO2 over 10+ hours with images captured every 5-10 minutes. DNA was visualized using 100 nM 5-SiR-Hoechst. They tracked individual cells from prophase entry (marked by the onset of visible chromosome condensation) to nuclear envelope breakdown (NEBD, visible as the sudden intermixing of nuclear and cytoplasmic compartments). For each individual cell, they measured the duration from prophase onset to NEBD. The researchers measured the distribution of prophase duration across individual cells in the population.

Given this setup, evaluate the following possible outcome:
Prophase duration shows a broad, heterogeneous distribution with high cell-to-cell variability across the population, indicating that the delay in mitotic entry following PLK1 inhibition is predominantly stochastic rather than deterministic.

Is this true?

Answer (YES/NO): YES